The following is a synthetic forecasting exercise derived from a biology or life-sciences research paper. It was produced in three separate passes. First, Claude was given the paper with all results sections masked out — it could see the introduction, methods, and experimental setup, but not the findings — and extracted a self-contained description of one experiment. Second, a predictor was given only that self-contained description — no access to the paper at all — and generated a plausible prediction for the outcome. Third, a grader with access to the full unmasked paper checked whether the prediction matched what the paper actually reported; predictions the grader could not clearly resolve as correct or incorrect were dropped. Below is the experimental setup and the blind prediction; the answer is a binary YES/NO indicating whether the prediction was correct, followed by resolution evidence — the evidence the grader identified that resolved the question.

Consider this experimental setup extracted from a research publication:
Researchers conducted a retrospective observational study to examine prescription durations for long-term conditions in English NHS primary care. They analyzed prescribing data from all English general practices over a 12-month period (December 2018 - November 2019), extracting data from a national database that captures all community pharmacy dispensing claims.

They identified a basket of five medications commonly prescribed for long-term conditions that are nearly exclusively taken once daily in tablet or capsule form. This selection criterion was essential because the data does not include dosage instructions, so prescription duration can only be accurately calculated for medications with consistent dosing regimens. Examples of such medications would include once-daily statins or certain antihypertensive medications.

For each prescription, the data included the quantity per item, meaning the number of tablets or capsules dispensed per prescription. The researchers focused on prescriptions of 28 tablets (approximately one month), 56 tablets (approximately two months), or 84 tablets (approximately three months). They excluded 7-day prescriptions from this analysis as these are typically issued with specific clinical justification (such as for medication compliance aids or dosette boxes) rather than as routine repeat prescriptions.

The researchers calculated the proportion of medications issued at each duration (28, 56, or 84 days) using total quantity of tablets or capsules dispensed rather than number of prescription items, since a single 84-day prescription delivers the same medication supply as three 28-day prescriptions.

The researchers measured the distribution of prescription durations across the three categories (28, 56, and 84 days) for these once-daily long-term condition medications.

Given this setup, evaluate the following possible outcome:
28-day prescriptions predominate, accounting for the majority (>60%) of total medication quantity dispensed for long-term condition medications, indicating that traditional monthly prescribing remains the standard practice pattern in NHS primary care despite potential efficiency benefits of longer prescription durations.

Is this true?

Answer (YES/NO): NO